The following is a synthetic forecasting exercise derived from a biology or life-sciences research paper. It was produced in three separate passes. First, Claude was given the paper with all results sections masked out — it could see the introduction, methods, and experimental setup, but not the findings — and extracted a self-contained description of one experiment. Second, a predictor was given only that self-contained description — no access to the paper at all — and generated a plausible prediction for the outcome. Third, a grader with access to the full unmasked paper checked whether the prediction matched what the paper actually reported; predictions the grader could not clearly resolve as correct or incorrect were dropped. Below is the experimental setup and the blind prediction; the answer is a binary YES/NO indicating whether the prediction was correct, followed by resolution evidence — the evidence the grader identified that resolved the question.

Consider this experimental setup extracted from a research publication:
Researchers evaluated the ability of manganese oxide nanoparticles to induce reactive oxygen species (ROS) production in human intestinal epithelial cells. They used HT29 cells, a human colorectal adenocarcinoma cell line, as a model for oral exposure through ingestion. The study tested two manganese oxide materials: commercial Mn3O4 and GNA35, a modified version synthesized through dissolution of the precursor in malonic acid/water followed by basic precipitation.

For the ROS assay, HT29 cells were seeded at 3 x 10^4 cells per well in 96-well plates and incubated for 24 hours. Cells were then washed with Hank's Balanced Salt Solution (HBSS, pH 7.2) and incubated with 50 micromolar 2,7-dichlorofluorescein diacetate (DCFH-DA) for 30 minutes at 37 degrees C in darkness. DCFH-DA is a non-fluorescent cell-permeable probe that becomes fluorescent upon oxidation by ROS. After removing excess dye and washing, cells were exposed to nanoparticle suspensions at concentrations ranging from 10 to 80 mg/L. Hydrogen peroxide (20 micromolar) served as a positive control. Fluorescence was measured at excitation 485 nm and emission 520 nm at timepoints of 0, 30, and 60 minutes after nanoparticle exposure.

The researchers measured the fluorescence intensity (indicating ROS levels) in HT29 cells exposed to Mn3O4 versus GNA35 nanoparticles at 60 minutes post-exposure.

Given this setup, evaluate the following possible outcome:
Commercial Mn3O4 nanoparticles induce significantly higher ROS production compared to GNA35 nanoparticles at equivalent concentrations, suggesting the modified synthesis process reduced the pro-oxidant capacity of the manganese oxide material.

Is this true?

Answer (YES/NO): NO